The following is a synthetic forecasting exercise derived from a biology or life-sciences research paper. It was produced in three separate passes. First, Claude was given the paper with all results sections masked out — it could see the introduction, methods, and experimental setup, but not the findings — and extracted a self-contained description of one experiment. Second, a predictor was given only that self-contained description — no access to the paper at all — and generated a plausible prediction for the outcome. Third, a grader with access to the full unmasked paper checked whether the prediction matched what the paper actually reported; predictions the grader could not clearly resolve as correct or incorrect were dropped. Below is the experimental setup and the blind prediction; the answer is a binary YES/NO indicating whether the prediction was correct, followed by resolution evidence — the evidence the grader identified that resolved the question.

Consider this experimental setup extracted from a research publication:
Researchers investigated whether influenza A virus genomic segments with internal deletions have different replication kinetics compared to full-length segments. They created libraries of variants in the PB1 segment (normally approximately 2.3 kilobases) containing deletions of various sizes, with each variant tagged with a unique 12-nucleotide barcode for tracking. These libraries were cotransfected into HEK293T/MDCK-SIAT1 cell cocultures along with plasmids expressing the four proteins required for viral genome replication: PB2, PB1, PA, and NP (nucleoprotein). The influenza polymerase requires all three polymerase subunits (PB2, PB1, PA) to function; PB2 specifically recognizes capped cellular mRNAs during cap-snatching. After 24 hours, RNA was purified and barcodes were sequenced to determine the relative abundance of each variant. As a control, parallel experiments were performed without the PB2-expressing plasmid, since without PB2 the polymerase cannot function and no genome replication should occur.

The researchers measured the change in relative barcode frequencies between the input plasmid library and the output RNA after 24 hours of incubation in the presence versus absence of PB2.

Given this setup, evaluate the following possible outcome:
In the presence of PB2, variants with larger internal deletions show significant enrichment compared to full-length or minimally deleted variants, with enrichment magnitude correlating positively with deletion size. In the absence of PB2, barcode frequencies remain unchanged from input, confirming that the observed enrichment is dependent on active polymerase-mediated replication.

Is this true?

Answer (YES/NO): NO